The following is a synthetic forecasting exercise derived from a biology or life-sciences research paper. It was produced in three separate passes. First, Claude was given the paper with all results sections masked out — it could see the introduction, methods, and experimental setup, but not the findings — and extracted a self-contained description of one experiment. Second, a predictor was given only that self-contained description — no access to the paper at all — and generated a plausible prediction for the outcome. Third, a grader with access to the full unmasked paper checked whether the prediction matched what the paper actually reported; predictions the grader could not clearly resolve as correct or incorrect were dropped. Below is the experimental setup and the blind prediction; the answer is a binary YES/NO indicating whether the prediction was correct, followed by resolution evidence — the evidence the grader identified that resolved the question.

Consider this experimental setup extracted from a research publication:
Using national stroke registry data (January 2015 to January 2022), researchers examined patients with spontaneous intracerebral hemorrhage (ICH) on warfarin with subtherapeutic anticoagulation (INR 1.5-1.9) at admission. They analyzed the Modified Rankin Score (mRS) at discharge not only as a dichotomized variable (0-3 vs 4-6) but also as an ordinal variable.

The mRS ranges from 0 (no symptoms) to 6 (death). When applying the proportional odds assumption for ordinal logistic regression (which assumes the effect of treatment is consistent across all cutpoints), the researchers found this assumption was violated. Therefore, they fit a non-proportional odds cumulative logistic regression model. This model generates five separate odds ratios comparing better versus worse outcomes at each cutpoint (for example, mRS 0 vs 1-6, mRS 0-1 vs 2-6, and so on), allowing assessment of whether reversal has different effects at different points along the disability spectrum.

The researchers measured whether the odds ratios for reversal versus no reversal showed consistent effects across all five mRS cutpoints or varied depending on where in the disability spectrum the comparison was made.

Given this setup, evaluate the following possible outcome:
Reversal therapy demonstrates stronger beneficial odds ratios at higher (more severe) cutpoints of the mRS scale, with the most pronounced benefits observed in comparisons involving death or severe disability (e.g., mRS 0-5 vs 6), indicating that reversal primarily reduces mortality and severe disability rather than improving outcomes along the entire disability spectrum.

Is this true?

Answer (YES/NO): YES